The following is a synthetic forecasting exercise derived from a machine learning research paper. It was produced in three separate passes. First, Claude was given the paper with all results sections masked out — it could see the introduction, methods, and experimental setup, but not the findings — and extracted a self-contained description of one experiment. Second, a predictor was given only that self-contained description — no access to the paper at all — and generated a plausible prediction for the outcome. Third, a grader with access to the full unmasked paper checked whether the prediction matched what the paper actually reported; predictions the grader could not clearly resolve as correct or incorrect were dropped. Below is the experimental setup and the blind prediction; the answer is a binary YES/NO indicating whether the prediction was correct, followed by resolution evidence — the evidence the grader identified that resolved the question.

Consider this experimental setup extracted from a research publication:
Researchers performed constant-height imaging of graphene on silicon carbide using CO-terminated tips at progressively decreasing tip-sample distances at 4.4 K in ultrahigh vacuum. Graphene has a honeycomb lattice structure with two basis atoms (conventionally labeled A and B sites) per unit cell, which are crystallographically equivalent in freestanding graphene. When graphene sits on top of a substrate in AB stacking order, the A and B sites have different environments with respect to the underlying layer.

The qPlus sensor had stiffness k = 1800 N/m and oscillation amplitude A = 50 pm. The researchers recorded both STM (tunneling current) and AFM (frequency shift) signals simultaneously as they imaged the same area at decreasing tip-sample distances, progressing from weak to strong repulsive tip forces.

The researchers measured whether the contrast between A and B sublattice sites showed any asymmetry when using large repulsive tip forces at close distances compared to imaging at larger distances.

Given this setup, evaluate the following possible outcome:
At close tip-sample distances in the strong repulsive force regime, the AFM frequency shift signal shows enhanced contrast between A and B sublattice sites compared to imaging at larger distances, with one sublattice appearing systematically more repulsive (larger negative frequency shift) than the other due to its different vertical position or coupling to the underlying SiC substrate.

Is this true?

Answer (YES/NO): NO